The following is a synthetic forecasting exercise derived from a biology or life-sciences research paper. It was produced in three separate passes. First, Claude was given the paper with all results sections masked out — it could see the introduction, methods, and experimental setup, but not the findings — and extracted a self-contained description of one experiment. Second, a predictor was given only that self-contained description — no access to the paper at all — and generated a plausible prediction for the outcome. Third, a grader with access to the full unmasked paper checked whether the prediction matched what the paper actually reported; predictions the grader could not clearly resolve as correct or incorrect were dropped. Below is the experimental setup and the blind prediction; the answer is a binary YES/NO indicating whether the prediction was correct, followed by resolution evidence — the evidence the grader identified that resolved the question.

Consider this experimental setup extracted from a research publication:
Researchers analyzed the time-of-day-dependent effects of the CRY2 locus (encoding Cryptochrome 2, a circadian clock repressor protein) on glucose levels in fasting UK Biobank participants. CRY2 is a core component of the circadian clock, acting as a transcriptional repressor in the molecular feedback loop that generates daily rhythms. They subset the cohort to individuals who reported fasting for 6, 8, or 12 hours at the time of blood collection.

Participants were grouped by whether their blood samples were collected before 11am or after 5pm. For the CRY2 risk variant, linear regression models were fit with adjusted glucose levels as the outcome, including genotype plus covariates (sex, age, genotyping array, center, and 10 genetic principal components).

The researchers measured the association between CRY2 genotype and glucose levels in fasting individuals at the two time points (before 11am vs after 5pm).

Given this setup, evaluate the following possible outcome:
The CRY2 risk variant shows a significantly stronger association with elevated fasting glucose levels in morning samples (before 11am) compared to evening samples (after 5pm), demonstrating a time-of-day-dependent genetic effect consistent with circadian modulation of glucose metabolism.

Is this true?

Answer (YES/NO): NO